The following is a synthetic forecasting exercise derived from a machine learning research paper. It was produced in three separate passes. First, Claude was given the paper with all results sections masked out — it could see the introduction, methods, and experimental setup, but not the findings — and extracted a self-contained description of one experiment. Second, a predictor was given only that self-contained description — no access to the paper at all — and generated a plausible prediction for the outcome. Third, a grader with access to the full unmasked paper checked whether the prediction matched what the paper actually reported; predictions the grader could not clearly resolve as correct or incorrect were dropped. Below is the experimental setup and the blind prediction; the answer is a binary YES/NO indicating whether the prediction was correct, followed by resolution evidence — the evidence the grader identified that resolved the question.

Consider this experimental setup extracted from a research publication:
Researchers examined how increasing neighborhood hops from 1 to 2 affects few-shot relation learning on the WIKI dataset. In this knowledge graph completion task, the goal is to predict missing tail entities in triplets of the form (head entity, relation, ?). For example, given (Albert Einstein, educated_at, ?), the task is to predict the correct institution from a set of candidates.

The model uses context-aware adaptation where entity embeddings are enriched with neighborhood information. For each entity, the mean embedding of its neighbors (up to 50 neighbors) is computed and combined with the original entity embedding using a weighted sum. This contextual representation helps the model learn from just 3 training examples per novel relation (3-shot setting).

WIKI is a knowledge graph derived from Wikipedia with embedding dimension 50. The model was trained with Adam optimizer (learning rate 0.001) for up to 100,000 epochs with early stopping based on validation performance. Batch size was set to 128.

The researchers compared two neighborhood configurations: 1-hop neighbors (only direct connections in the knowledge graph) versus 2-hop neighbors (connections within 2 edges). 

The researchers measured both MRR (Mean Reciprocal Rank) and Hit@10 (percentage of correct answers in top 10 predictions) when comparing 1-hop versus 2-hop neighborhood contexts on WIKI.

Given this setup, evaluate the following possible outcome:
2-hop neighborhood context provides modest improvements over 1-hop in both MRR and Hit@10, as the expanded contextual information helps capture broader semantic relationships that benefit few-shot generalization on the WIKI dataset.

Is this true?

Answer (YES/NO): YES